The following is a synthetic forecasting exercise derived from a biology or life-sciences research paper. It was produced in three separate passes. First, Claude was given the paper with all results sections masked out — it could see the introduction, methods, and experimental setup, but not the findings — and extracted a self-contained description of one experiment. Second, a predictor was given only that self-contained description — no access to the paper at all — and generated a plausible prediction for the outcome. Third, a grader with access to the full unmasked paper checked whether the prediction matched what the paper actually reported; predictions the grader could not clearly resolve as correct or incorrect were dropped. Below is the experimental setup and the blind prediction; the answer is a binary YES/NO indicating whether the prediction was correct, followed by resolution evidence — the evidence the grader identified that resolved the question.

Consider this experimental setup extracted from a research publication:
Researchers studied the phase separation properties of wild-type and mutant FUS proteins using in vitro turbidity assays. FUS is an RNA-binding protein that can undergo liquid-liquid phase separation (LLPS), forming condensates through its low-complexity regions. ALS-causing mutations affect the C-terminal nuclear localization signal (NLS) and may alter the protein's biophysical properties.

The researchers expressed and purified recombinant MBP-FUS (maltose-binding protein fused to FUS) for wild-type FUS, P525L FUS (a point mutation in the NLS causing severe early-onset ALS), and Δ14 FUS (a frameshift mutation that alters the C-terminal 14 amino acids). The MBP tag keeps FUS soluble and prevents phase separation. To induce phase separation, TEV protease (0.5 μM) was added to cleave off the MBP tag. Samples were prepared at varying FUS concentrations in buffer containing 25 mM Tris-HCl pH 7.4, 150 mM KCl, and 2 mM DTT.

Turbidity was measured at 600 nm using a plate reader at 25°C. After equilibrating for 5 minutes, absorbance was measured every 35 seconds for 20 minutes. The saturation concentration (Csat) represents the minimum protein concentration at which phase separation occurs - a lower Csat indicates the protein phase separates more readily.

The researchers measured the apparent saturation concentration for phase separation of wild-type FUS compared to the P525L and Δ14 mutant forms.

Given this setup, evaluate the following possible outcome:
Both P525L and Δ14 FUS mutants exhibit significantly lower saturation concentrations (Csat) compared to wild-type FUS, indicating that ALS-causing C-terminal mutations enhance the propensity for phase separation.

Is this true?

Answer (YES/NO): NO